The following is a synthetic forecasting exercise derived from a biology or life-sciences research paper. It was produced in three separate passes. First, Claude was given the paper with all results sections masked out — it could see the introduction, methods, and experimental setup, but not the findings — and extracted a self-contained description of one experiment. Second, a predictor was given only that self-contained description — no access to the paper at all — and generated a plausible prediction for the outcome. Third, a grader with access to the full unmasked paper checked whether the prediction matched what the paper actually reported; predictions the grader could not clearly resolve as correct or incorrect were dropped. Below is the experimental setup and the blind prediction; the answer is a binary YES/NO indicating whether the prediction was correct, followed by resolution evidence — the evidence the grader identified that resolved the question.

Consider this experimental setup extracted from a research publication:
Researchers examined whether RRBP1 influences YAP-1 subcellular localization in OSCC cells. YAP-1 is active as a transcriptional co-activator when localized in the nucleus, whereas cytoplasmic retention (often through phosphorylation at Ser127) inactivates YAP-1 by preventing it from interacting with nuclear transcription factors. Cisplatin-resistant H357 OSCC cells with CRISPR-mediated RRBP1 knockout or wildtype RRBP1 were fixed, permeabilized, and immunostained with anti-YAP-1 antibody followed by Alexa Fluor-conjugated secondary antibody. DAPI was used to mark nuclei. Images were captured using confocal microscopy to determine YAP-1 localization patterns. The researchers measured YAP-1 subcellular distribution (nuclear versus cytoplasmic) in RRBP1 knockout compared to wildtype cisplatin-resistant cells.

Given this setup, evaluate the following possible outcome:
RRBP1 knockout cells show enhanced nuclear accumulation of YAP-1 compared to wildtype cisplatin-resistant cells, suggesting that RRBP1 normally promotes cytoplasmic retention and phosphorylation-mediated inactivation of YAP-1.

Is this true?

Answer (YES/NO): NO